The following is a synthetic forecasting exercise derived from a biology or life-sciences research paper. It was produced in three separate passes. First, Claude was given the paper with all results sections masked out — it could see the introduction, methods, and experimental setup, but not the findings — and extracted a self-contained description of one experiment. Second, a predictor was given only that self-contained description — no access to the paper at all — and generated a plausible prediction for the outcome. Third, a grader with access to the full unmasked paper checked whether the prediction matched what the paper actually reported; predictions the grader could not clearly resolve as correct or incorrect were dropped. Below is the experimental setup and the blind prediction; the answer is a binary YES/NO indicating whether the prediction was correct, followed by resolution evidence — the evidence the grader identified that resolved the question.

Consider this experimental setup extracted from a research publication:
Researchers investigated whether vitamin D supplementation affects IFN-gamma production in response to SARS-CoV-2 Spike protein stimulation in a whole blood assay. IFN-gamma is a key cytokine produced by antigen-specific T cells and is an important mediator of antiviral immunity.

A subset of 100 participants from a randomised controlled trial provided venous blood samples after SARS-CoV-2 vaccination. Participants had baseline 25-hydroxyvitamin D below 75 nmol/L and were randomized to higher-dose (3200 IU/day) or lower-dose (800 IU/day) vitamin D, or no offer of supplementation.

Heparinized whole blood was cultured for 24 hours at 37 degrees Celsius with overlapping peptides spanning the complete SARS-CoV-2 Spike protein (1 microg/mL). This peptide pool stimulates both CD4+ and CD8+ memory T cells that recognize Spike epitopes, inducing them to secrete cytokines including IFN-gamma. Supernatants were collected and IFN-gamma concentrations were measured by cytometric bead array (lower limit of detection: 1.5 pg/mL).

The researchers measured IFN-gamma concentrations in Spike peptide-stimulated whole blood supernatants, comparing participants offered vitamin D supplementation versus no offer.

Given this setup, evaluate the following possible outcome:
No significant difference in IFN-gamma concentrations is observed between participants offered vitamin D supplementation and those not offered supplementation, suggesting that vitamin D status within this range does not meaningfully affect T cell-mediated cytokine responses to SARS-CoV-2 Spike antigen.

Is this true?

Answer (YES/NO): YES